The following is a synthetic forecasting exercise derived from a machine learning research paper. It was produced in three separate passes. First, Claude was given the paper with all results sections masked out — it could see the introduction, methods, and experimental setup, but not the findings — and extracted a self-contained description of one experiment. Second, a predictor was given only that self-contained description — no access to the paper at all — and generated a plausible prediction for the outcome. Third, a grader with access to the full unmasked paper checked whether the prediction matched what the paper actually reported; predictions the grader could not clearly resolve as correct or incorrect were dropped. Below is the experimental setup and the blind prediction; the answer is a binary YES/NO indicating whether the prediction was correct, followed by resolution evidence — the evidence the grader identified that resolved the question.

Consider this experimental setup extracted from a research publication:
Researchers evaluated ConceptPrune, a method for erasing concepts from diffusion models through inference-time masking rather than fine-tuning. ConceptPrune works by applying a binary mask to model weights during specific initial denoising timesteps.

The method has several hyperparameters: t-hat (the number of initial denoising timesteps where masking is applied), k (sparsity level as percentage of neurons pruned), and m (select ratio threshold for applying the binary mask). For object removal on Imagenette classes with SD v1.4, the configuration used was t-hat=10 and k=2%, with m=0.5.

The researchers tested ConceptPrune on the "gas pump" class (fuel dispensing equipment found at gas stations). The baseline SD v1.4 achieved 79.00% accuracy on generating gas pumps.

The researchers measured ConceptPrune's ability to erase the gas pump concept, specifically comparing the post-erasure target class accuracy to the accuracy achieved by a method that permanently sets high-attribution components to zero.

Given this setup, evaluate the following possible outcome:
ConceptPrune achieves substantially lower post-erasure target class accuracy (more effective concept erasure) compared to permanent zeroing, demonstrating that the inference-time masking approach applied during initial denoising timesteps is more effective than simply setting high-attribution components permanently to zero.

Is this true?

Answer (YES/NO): NO